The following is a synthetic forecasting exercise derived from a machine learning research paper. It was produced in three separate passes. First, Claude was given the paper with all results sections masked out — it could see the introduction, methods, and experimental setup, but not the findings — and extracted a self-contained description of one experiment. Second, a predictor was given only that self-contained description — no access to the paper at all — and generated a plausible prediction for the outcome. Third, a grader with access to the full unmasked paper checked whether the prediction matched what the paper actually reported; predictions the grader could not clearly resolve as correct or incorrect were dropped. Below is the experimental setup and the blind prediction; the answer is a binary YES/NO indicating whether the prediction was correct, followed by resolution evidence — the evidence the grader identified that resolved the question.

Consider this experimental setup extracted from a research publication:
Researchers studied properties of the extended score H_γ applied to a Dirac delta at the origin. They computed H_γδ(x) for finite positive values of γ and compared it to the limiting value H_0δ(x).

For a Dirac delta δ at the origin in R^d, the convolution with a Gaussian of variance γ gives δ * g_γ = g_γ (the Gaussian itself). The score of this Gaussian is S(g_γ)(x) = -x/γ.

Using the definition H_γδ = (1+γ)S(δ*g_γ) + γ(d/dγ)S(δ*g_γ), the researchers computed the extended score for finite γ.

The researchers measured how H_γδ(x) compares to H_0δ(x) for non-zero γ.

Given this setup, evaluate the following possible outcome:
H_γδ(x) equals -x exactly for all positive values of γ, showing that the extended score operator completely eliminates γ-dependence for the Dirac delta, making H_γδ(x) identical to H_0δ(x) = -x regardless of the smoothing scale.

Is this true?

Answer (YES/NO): YES